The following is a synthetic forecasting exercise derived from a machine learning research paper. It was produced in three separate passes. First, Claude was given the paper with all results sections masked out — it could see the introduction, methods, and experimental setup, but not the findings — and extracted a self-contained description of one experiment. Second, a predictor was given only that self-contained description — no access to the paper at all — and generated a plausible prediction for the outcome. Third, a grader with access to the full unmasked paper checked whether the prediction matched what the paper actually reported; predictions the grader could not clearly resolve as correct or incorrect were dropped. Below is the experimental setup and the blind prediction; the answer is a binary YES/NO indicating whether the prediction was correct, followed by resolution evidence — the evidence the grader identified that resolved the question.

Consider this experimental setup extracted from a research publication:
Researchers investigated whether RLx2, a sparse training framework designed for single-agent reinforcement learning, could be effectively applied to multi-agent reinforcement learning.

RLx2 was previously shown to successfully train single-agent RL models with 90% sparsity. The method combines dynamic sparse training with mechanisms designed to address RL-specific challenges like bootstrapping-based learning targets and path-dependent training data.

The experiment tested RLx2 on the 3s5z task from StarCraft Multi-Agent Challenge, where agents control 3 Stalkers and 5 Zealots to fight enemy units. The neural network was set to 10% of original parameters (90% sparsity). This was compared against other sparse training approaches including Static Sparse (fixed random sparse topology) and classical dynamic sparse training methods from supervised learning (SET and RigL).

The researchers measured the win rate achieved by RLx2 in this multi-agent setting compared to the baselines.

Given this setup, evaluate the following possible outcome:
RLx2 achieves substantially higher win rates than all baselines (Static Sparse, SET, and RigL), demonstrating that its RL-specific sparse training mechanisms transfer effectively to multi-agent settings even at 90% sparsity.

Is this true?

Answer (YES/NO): NO